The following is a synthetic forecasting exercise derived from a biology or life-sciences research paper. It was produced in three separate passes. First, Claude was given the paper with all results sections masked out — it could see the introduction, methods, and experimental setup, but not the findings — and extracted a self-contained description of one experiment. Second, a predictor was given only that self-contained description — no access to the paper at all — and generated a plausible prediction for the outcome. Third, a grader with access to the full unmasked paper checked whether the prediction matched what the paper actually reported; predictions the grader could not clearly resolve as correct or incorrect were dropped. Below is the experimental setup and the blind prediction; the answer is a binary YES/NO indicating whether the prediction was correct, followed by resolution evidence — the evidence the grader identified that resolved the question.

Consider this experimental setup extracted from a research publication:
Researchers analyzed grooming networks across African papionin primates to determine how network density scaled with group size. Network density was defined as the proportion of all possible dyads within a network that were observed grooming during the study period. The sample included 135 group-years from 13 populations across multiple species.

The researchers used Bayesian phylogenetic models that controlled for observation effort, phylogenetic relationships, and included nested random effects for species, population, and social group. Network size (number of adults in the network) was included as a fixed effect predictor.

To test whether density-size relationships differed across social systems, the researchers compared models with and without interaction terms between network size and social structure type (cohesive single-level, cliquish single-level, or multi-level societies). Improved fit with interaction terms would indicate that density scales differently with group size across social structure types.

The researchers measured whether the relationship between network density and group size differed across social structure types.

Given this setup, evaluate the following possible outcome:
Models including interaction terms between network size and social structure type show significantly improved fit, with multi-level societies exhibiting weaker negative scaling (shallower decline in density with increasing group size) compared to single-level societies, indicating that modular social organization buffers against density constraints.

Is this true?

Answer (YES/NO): NO